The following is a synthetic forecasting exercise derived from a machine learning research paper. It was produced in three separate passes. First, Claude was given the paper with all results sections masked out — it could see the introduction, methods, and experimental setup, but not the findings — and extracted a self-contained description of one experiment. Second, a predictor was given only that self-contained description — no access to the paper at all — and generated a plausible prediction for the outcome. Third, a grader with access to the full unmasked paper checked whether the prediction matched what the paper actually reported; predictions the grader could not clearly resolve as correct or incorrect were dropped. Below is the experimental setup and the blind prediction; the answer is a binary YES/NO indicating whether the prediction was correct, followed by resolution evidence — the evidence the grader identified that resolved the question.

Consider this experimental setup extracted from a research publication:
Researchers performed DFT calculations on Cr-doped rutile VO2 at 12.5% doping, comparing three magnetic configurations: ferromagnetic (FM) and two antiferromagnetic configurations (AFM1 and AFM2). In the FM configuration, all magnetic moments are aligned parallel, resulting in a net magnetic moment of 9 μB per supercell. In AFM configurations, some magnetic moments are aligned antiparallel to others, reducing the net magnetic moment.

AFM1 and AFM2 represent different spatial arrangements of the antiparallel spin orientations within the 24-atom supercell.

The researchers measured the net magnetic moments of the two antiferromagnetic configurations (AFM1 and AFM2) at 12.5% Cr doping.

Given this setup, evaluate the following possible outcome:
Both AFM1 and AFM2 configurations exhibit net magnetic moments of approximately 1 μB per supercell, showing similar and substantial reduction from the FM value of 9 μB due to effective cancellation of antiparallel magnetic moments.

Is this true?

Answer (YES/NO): NO